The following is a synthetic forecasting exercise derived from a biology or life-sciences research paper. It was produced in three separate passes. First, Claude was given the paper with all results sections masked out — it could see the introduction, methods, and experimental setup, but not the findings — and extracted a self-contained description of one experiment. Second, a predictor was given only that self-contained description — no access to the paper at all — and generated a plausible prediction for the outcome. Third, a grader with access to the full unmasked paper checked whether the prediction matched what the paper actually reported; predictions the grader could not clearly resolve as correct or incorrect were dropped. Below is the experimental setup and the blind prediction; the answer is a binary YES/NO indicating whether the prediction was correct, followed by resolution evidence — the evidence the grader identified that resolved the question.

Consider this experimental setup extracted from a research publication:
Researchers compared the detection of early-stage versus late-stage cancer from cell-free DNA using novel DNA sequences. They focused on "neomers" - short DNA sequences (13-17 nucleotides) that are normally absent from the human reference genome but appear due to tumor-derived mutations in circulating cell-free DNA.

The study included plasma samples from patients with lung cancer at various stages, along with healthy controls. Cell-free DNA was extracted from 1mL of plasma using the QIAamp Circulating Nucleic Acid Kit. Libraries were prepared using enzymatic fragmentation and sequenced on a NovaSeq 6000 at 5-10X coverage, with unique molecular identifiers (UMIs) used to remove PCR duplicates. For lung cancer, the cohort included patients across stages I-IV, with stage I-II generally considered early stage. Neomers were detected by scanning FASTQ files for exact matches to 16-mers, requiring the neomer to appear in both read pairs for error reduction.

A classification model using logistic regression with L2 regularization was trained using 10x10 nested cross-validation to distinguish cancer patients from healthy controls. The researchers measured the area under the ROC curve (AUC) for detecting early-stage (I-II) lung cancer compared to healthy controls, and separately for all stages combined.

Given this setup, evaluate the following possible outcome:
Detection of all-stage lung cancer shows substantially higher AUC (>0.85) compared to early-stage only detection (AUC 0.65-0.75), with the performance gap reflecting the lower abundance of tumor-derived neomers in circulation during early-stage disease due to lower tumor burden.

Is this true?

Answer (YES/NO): NO